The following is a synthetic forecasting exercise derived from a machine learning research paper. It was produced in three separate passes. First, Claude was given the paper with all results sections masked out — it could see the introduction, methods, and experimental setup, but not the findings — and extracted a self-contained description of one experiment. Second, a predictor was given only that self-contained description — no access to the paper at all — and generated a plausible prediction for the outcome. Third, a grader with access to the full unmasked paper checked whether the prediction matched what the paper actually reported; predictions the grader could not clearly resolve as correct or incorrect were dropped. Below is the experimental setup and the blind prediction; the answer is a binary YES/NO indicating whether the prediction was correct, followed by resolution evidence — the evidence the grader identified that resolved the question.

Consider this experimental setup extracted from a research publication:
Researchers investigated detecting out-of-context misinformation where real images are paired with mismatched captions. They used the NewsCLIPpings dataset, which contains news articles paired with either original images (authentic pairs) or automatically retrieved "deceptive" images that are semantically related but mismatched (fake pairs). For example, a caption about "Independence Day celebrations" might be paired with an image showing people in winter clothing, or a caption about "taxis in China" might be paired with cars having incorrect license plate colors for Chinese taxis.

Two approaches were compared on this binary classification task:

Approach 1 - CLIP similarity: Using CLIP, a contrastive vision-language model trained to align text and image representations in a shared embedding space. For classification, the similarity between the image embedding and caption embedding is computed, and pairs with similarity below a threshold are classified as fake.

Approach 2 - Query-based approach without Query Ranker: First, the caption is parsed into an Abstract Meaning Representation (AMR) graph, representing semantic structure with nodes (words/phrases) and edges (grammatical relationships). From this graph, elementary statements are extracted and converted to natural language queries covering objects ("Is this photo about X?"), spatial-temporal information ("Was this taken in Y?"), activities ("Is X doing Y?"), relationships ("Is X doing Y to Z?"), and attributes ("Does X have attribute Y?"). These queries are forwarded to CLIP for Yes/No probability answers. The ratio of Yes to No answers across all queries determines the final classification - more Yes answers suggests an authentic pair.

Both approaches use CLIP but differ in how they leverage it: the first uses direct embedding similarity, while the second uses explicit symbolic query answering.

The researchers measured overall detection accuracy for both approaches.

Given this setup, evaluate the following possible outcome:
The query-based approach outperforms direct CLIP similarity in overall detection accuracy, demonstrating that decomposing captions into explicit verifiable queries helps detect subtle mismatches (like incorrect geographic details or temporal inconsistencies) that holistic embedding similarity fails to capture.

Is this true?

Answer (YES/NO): NO